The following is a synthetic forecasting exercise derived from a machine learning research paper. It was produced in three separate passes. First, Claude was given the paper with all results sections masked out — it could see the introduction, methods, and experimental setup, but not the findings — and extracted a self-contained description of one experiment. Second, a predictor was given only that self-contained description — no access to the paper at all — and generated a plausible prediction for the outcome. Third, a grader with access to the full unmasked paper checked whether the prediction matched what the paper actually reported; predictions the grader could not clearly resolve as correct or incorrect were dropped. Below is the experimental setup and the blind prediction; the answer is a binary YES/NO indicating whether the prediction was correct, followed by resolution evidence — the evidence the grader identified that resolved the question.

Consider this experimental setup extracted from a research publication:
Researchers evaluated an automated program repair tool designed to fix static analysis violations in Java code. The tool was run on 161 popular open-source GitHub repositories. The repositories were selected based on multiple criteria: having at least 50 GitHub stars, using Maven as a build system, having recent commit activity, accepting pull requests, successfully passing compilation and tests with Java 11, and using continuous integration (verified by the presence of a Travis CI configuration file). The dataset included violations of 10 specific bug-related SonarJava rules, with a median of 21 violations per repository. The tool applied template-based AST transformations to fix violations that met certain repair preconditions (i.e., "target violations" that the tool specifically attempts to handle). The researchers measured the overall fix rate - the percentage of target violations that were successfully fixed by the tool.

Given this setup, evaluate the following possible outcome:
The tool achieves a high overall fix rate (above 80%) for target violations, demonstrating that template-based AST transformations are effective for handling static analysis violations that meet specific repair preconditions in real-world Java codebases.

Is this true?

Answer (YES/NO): NO